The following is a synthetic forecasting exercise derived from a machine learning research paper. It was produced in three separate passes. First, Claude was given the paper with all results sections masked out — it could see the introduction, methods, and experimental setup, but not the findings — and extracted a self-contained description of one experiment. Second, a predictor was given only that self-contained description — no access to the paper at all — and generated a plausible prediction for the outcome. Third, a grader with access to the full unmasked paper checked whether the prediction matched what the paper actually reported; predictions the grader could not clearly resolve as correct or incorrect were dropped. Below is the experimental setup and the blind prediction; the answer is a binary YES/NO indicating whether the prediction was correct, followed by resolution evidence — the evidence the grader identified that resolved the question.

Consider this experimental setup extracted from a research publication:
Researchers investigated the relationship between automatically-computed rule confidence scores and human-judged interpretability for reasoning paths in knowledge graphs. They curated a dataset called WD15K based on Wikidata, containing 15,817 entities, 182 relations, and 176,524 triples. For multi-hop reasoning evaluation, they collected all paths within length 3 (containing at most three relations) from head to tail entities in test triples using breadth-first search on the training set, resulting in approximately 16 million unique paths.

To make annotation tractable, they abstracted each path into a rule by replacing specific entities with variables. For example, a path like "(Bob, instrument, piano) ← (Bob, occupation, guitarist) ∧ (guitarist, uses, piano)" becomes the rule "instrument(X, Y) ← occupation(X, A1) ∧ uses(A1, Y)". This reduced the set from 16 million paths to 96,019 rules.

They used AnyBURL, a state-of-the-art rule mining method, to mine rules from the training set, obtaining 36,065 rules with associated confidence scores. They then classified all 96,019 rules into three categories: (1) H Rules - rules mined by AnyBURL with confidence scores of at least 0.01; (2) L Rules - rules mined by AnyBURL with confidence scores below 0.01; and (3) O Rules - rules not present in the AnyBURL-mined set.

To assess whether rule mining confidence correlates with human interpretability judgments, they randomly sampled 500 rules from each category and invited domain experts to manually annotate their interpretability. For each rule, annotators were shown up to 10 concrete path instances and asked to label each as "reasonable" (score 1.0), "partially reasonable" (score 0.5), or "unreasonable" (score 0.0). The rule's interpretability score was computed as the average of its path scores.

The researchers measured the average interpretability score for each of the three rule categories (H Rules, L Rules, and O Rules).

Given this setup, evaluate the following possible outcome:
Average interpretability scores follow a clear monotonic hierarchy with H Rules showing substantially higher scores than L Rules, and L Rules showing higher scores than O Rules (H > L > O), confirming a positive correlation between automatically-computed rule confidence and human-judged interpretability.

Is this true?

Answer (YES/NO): NO